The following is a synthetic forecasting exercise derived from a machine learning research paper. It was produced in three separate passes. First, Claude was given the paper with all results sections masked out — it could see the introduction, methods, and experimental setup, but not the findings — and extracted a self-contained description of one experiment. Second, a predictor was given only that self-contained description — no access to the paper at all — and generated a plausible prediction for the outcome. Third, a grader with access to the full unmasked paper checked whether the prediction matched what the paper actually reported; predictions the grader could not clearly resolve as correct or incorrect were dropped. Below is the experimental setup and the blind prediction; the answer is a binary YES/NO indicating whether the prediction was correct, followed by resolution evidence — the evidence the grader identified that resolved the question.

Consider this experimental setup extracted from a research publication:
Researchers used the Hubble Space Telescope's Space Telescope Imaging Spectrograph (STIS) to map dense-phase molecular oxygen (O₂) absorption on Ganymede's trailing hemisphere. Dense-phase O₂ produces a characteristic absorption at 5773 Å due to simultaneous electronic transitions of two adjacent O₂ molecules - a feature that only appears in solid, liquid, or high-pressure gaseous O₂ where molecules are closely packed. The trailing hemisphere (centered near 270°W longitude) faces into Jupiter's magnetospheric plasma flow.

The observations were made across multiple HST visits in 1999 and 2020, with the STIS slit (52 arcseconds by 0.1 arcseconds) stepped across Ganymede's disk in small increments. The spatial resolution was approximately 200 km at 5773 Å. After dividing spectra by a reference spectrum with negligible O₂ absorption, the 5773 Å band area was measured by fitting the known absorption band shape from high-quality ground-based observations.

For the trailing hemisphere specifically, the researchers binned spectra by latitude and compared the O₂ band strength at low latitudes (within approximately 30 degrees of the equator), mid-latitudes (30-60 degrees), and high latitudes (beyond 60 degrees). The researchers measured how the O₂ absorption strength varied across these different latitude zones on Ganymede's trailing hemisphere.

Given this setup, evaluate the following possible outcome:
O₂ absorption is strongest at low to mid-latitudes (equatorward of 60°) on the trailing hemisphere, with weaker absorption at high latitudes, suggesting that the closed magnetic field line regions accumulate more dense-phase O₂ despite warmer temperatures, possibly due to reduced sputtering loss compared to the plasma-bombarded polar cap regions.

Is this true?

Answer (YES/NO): YES